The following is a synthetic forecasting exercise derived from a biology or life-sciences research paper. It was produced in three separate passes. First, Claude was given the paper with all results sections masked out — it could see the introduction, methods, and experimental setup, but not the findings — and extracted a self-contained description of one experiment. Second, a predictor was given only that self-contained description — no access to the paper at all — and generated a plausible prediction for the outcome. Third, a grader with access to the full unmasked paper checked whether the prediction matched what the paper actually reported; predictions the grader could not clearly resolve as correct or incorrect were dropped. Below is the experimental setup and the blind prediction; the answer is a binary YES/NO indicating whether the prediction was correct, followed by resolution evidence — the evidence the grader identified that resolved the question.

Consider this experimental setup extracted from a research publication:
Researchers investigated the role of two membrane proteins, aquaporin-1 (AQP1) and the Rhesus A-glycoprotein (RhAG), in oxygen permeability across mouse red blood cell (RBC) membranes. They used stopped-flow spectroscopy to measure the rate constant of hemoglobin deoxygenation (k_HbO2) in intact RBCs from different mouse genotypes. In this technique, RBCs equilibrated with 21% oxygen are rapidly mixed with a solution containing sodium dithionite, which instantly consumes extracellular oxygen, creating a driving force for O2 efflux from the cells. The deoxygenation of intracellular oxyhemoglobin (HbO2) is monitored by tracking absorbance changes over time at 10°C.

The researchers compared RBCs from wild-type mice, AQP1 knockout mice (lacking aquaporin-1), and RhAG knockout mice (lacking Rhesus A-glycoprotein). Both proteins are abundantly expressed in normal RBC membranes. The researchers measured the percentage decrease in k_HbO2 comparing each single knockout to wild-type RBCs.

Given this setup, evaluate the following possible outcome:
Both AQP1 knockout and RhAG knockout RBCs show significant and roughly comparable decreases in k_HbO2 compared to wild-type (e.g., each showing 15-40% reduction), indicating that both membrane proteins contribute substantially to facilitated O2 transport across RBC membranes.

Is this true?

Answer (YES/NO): NO